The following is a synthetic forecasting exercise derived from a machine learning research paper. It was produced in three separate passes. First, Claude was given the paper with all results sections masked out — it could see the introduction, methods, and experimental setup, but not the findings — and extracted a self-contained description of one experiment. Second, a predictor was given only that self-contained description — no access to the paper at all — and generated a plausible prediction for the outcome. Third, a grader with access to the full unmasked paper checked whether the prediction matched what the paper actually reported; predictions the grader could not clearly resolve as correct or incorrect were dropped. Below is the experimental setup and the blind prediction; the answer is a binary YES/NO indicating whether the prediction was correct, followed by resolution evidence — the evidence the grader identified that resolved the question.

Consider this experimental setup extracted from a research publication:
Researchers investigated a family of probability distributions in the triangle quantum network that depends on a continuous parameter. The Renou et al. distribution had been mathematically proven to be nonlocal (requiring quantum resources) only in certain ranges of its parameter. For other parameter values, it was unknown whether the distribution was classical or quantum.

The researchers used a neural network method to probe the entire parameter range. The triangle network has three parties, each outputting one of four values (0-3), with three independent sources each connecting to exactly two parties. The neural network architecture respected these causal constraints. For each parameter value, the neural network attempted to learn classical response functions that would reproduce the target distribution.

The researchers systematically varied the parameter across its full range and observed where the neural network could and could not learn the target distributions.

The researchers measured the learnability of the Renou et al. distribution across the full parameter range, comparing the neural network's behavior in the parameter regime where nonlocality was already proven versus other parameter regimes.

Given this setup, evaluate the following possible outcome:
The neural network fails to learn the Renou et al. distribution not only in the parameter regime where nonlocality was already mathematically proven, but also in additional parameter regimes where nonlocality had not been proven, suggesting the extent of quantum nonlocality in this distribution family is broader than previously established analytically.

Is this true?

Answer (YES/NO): YES